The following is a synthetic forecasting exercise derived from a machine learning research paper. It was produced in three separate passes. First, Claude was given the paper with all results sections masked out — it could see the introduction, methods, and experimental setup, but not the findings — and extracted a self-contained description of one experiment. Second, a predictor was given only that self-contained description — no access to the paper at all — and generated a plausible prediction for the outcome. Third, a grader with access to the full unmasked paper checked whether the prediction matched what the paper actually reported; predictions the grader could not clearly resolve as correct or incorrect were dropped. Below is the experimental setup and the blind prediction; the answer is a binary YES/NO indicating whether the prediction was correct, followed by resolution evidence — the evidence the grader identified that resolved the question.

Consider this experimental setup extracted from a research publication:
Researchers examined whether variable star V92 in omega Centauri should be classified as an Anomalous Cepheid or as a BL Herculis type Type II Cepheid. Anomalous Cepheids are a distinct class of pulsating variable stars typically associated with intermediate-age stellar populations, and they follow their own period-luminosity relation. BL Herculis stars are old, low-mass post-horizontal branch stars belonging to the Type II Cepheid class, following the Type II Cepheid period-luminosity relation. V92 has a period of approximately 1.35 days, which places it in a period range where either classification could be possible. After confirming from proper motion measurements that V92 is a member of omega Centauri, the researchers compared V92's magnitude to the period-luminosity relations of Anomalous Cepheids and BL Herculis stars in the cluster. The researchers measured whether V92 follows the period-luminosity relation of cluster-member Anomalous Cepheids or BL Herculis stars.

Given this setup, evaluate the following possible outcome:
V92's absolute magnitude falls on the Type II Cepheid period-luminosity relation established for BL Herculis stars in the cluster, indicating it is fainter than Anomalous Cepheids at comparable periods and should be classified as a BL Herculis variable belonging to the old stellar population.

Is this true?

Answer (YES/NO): NO